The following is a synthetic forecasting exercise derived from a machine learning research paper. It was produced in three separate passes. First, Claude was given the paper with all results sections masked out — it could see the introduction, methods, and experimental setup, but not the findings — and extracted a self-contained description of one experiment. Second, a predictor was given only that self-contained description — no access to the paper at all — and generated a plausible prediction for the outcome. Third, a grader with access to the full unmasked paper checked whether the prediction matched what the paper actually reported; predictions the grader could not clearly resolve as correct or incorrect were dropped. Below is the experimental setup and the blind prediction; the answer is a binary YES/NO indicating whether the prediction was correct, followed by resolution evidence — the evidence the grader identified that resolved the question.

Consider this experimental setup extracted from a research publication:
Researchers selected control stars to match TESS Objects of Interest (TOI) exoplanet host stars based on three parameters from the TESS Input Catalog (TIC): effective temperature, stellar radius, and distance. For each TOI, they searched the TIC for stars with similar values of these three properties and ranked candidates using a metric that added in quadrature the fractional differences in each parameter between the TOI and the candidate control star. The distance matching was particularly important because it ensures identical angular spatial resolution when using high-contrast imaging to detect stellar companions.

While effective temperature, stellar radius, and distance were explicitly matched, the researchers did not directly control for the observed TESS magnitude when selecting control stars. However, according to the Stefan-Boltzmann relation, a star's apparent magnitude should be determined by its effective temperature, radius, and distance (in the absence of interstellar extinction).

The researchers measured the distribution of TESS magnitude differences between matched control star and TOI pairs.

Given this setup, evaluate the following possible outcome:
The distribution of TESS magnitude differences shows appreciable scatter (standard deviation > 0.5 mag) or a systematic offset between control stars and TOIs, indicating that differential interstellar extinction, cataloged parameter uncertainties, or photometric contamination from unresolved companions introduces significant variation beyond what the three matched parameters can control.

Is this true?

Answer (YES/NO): NO